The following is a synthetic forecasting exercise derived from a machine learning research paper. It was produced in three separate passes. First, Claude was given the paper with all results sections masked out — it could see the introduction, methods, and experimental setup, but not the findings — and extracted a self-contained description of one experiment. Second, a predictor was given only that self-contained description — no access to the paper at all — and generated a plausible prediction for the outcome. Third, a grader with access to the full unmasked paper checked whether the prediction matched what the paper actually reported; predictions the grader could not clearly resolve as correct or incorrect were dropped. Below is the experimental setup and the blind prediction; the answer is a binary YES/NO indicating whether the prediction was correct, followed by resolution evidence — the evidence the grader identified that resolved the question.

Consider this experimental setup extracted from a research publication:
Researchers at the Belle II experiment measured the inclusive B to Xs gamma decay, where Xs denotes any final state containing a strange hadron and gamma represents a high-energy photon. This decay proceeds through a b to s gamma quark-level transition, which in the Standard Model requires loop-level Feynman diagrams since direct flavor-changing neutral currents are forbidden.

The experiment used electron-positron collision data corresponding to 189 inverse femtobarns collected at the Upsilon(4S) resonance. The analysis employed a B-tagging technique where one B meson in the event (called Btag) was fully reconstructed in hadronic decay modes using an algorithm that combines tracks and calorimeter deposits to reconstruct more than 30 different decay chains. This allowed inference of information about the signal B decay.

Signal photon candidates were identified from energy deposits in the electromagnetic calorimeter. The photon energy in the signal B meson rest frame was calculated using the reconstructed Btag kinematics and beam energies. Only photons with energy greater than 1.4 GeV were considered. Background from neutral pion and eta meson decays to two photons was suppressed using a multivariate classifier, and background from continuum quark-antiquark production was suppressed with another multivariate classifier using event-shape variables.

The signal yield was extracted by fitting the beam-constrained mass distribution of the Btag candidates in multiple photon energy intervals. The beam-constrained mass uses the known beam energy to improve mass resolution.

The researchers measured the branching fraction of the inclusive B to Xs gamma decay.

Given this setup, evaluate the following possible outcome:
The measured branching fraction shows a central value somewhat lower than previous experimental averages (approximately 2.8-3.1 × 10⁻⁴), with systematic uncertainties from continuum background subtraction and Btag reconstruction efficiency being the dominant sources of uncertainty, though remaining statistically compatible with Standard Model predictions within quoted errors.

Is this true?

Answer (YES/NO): NO